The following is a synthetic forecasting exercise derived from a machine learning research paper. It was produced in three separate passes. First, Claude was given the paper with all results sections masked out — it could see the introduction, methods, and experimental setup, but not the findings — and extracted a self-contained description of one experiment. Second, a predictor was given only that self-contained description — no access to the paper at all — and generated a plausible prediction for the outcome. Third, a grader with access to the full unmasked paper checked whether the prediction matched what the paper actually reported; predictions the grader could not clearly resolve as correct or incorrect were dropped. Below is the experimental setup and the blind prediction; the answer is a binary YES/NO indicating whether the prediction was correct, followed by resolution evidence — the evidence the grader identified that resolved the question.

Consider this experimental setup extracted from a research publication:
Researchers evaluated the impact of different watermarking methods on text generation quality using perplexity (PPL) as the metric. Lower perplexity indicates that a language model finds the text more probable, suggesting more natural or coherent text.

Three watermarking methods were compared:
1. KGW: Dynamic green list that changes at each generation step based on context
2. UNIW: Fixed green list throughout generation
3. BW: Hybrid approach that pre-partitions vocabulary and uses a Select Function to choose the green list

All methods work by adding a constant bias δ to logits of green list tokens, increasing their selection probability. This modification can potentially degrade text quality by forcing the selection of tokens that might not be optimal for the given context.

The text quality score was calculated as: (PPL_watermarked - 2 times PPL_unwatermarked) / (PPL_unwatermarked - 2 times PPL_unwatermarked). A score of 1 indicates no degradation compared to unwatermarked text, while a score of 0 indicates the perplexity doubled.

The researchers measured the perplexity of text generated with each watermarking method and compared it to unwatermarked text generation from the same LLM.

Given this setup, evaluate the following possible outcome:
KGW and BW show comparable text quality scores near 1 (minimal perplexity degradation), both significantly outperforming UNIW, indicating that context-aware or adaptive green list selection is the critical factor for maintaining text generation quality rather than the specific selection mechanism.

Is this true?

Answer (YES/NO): NO